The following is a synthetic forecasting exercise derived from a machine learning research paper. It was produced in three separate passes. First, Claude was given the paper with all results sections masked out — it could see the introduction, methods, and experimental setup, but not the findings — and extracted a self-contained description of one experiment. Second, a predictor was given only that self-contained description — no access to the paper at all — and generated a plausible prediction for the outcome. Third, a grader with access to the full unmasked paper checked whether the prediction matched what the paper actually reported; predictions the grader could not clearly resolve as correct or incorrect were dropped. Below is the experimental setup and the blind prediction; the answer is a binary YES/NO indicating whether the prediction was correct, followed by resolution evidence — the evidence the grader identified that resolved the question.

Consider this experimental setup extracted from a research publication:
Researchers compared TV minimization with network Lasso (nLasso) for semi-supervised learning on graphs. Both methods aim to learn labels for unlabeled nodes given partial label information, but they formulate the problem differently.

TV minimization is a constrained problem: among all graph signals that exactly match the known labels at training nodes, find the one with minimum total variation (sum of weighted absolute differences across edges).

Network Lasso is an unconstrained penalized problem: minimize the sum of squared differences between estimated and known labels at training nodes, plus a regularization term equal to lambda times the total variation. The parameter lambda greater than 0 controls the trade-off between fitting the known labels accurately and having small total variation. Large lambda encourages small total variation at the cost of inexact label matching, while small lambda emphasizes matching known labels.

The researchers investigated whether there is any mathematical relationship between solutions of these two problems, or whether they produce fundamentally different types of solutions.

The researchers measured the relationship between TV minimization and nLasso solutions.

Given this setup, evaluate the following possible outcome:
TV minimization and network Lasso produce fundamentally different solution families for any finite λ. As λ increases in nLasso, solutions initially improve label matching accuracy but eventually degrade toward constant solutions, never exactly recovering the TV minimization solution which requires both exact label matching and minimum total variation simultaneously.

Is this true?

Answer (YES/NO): NO